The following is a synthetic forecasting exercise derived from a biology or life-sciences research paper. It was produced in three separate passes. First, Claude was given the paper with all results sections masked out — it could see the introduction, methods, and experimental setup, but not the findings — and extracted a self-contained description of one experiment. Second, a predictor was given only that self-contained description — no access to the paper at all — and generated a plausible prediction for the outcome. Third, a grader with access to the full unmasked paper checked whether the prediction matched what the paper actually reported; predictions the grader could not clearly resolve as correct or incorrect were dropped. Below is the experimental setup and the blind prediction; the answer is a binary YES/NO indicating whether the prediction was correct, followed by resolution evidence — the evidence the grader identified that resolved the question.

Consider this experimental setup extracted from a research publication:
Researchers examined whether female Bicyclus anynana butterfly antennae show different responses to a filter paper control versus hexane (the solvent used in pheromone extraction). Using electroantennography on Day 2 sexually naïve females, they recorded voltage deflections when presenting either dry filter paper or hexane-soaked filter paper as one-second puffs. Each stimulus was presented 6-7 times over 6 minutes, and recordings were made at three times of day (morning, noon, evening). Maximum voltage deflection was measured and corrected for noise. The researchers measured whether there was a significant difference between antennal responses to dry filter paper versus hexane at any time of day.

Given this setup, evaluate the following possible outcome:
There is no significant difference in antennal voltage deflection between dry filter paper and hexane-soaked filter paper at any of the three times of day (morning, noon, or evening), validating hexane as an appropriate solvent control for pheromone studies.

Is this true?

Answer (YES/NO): NO